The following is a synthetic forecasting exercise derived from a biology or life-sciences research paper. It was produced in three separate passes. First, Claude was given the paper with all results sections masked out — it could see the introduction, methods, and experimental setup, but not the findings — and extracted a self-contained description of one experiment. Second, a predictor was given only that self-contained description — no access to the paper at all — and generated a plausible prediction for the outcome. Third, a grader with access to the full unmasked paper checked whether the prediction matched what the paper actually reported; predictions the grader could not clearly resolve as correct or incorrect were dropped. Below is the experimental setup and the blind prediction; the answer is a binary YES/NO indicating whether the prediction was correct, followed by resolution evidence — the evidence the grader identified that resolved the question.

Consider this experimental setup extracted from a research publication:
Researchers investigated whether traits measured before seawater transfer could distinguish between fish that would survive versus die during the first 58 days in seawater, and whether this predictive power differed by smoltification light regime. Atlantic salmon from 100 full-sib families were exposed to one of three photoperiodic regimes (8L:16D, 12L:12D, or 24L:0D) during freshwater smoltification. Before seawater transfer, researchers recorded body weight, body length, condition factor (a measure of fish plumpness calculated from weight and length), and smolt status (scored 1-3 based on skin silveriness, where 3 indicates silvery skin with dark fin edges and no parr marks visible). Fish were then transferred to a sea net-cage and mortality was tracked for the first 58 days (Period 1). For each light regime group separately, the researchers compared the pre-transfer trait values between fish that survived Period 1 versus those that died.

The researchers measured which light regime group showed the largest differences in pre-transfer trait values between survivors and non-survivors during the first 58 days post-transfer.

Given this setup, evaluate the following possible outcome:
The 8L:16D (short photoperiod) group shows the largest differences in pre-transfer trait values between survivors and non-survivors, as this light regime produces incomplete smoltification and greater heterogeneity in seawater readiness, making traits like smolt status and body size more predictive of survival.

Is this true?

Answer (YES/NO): NO